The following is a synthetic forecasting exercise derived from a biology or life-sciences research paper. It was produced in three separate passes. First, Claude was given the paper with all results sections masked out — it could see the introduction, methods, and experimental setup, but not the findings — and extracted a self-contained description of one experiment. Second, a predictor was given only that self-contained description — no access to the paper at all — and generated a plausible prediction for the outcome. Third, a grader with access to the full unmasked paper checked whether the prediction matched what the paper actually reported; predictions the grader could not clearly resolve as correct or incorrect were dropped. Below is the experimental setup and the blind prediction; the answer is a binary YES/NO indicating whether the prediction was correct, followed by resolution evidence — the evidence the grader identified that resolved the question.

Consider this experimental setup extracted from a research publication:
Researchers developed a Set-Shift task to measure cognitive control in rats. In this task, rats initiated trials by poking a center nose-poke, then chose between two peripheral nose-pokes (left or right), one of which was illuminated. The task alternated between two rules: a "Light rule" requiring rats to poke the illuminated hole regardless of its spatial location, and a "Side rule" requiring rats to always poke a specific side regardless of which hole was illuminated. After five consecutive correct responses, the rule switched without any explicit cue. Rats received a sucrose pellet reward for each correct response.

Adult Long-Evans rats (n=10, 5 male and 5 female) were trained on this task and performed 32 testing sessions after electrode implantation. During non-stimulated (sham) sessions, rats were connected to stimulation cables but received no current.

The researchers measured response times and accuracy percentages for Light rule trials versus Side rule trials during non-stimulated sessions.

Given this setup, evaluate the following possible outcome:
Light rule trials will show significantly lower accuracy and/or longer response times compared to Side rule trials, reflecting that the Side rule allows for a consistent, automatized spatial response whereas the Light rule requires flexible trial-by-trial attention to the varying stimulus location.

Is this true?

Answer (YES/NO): NO